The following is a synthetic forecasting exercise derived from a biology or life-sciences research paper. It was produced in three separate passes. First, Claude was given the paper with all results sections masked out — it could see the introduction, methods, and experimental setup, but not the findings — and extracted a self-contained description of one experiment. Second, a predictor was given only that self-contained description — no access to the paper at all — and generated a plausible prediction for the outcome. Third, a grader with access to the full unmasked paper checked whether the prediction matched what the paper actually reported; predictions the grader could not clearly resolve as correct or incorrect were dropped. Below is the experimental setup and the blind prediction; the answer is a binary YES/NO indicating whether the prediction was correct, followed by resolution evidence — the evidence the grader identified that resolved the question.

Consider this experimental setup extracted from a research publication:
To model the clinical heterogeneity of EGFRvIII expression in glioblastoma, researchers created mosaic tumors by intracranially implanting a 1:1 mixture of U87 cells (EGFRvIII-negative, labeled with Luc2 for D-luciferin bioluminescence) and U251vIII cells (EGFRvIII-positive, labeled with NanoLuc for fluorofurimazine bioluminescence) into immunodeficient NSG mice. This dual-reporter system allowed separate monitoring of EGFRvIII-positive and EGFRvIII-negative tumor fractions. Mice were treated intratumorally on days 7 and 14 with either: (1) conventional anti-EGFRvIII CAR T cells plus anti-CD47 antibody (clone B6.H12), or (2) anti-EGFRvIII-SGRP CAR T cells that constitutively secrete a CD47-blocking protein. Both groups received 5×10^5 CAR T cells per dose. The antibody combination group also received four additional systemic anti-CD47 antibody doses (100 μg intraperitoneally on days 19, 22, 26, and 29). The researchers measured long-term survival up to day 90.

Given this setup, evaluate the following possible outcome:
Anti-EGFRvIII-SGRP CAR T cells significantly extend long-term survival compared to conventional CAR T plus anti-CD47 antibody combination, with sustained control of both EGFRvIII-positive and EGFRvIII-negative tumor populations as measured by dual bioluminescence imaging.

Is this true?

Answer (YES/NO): YES